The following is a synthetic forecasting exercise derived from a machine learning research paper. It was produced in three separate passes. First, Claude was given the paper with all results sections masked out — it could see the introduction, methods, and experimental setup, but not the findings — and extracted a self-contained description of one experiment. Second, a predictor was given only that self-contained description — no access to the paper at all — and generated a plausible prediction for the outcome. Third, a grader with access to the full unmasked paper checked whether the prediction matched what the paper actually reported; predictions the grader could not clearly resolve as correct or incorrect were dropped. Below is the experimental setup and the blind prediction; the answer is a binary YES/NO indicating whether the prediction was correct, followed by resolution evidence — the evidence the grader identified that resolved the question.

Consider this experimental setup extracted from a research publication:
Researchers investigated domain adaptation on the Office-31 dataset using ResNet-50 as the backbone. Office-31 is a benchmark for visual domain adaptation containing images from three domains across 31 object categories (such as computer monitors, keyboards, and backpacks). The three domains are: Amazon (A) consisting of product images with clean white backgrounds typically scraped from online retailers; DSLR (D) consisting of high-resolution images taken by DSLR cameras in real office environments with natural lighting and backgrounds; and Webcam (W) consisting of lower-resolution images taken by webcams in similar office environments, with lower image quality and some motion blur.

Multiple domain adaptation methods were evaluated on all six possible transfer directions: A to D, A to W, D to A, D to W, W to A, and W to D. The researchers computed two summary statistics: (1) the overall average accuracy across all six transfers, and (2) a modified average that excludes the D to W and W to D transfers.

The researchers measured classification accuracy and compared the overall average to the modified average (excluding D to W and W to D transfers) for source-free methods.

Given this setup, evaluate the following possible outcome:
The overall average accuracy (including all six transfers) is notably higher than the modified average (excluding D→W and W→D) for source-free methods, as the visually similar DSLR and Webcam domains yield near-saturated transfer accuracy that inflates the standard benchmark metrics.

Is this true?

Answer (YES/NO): YES